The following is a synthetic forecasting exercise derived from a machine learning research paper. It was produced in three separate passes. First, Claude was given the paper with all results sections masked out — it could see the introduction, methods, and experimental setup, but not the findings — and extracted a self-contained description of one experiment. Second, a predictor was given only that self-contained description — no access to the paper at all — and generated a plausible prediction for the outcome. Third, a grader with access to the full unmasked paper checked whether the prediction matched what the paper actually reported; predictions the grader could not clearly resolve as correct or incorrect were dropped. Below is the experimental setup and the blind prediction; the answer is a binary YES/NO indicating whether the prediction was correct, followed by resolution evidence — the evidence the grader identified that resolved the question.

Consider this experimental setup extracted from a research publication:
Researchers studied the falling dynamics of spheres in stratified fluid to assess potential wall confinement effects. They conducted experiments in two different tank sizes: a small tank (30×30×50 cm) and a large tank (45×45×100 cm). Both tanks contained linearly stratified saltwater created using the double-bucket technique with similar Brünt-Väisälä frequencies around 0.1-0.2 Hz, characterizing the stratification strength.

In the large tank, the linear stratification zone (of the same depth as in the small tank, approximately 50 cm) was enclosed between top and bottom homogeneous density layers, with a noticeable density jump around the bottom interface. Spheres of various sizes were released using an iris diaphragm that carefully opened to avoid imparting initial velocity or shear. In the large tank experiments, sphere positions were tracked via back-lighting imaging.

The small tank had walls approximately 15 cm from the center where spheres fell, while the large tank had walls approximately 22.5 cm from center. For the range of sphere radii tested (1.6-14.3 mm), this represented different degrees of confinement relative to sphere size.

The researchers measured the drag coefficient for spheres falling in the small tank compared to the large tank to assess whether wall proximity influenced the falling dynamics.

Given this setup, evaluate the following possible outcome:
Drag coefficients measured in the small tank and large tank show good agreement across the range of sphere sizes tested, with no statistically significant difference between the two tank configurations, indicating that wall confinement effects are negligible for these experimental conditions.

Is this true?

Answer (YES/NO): NO